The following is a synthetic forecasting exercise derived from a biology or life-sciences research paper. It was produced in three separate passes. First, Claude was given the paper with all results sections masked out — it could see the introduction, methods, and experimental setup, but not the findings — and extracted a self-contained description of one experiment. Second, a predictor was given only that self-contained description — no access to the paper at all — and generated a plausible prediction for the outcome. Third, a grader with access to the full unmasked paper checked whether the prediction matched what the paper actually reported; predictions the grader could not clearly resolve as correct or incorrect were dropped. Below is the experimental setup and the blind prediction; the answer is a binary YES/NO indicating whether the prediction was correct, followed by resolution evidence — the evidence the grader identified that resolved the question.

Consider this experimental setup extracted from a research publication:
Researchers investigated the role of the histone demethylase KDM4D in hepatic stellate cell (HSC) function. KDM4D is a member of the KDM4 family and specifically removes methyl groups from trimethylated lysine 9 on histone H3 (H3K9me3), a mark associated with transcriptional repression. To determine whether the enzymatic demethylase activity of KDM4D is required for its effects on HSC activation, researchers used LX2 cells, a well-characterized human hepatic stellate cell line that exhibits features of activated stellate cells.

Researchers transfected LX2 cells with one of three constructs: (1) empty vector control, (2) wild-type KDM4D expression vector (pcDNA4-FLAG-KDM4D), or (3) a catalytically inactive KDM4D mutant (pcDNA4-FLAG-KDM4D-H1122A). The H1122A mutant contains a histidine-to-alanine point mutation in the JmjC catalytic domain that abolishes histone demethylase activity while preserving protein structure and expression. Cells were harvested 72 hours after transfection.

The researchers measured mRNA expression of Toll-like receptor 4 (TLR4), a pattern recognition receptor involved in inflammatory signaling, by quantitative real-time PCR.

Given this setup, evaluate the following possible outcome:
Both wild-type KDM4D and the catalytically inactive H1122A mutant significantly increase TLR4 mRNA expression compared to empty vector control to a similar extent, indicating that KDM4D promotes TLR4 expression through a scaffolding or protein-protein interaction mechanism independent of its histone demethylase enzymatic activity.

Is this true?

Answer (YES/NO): NO